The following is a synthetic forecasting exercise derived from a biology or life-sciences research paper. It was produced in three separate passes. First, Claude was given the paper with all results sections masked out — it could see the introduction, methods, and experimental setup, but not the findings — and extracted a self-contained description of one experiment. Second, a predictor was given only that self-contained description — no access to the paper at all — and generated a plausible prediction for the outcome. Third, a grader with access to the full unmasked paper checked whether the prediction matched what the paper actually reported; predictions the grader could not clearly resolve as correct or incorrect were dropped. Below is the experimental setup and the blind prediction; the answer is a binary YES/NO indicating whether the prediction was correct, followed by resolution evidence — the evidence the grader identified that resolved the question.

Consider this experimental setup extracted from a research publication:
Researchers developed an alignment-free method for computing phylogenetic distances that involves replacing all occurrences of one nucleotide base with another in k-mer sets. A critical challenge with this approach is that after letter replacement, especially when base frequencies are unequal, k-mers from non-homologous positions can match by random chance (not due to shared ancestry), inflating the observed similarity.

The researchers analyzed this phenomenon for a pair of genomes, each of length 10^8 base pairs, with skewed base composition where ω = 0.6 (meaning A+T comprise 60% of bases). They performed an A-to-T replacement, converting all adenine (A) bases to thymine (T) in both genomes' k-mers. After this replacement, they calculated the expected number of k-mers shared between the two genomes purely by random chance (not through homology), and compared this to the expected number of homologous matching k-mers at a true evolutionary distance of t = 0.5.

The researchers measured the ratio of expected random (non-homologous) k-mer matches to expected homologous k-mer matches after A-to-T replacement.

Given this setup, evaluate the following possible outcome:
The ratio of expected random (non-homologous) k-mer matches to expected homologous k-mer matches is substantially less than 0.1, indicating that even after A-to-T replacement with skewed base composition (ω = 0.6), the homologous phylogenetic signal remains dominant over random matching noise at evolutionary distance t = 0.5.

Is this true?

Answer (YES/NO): NO